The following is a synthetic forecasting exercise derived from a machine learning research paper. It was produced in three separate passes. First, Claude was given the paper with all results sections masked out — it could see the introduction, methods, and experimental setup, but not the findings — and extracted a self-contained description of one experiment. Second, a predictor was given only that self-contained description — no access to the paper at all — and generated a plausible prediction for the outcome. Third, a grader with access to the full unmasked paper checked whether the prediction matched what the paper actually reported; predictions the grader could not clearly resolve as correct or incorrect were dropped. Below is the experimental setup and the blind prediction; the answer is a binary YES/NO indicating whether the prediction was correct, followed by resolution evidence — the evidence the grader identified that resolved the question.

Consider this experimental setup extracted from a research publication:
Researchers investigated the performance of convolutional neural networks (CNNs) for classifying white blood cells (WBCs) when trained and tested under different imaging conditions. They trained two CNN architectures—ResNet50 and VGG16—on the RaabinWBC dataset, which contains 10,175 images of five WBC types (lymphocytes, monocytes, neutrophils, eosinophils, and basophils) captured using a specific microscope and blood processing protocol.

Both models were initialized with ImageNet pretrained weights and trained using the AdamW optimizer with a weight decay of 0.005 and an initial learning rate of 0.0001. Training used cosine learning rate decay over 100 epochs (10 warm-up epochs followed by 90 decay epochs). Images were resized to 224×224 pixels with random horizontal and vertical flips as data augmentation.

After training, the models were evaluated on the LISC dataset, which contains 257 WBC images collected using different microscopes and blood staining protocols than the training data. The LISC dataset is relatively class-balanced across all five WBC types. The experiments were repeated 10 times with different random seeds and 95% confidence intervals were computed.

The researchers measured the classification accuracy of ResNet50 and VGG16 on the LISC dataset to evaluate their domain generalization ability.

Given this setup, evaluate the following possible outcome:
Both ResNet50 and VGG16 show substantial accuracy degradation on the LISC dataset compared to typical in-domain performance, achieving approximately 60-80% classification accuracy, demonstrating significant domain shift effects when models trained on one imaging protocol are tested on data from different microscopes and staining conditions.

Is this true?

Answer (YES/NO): NO